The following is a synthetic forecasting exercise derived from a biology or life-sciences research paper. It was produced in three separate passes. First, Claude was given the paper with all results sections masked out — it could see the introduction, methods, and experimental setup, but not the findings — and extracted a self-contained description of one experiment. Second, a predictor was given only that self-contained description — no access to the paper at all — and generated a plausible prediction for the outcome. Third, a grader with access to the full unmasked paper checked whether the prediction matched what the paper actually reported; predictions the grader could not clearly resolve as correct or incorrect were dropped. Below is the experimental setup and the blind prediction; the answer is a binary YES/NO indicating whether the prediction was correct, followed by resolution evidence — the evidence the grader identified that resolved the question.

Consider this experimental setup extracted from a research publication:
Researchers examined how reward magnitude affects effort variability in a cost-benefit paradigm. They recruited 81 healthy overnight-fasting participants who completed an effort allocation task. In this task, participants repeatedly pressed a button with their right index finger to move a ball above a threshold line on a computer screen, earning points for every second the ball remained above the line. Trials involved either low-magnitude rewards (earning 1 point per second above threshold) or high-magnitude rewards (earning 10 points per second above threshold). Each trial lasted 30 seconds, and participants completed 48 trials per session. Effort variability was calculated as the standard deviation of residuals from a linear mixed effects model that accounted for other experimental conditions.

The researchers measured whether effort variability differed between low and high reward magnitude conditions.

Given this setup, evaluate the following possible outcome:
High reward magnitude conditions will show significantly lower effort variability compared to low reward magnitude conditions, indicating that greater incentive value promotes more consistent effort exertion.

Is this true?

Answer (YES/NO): YES